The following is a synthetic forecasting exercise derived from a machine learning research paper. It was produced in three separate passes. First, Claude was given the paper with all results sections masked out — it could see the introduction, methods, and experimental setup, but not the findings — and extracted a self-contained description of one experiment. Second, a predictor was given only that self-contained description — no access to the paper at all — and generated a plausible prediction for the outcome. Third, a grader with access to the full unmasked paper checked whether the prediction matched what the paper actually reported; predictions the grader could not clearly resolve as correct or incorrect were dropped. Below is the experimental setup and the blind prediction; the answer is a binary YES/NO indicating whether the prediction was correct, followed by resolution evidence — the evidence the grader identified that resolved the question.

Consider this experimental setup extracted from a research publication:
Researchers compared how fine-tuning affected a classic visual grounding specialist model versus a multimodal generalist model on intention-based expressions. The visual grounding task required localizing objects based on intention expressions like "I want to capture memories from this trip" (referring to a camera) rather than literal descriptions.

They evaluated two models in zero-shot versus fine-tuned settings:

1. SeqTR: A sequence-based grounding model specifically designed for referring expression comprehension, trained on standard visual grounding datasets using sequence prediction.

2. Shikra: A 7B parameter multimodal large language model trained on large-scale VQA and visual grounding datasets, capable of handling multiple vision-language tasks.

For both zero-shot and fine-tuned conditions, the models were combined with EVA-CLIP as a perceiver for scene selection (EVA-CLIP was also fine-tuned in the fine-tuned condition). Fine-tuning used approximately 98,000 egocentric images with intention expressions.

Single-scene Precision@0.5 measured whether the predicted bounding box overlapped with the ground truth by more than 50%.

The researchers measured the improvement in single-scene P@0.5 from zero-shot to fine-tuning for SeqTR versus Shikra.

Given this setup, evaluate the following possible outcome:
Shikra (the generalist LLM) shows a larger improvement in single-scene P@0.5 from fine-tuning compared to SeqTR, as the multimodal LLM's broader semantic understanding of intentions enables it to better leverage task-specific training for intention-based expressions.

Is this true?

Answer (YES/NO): NO